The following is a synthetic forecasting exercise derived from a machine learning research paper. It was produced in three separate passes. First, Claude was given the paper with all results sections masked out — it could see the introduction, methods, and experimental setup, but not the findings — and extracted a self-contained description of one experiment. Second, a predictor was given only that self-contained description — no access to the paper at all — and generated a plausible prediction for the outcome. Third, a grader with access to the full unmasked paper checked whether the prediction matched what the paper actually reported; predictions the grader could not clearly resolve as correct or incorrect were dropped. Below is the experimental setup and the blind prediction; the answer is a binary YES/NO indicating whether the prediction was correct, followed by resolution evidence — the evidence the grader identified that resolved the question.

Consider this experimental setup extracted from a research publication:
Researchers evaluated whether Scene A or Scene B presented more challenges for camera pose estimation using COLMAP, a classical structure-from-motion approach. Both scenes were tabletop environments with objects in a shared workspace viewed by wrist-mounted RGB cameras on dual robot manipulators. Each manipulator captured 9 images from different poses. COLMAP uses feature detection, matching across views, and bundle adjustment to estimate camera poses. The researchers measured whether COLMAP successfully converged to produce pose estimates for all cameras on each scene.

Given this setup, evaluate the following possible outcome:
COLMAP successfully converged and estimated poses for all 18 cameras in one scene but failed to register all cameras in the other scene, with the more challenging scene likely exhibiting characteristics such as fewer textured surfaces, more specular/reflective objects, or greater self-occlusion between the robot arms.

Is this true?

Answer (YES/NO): NO